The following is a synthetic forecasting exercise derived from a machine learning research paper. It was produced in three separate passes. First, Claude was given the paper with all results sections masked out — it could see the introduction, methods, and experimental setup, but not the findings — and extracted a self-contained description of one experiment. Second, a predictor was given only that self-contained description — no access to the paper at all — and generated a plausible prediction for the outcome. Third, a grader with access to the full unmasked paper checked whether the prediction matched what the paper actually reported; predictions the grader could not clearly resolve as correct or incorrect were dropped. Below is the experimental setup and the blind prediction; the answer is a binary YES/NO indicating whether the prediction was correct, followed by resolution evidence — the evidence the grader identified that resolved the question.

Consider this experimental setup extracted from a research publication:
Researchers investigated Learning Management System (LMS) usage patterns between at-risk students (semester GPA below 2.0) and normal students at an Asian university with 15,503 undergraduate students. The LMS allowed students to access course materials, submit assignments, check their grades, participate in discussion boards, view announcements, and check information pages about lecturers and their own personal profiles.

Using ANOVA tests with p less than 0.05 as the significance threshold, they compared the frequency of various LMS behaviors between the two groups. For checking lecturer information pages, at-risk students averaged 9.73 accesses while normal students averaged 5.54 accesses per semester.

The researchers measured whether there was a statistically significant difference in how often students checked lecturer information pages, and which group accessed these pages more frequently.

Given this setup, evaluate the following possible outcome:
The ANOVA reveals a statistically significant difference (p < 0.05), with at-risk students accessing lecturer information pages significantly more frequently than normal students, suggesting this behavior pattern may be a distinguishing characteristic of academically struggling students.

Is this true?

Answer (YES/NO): YES